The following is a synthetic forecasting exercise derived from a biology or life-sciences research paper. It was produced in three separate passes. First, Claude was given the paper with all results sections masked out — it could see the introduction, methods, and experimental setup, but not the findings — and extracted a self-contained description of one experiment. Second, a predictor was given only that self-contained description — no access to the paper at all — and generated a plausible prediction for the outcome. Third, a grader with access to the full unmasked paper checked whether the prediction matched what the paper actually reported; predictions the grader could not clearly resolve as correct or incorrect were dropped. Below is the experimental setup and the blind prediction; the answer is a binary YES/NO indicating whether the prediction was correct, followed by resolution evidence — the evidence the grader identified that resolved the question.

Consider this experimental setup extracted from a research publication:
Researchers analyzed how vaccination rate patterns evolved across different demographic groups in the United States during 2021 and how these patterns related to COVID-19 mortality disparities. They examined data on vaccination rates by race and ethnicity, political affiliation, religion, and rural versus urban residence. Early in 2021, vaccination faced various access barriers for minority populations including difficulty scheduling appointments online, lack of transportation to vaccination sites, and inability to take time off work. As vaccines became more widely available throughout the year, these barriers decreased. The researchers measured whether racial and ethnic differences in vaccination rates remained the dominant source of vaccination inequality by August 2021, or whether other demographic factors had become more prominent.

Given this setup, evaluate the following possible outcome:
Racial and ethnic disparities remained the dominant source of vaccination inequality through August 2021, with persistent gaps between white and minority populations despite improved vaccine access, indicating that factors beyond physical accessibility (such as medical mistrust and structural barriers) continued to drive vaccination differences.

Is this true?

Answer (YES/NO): NO